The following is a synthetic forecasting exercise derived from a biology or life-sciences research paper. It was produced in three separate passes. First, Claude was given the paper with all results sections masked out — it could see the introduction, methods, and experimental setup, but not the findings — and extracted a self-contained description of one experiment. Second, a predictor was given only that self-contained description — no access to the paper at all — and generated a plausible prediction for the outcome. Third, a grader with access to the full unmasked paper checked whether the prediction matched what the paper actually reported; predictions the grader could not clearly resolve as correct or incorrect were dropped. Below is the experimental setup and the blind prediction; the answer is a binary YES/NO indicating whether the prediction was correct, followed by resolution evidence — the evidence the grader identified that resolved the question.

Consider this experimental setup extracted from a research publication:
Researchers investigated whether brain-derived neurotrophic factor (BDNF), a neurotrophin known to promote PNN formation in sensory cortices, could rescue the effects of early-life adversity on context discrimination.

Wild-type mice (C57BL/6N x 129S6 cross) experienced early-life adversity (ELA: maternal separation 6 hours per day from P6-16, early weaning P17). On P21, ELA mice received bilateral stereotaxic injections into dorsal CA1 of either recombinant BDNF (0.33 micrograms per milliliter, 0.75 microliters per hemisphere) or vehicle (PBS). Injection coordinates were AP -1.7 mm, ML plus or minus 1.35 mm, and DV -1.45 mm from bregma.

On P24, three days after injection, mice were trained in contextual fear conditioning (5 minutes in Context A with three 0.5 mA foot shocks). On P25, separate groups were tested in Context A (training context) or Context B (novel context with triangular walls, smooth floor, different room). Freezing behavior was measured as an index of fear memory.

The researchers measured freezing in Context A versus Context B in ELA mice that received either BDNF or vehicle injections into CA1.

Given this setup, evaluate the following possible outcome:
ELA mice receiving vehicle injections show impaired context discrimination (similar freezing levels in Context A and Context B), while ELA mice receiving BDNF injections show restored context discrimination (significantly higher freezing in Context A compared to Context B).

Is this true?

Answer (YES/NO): YES